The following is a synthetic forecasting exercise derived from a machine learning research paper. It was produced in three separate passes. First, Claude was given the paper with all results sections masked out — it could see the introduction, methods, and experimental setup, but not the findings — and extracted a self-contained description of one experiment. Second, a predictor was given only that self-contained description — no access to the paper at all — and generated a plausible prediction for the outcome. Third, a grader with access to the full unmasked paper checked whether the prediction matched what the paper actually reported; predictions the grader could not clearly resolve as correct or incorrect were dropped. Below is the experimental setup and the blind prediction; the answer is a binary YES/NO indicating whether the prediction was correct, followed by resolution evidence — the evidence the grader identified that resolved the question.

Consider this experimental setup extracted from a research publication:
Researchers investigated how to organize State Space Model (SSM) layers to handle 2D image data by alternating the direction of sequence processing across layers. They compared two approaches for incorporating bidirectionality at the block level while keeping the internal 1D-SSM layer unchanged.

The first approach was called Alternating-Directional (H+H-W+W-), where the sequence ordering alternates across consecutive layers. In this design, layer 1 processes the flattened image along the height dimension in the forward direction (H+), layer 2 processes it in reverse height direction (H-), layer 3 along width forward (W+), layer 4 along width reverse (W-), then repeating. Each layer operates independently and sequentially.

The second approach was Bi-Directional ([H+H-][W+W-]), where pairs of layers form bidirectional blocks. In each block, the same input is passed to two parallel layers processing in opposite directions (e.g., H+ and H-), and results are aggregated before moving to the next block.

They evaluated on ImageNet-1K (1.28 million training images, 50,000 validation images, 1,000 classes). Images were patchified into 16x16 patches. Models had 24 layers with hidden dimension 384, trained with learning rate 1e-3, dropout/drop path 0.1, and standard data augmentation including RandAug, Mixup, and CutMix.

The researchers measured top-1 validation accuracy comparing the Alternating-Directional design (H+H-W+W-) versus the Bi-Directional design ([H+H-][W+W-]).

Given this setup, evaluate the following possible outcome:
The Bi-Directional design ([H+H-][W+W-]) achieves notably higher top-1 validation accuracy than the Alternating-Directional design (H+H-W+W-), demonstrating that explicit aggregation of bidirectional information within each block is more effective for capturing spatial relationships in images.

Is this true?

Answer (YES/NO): NO